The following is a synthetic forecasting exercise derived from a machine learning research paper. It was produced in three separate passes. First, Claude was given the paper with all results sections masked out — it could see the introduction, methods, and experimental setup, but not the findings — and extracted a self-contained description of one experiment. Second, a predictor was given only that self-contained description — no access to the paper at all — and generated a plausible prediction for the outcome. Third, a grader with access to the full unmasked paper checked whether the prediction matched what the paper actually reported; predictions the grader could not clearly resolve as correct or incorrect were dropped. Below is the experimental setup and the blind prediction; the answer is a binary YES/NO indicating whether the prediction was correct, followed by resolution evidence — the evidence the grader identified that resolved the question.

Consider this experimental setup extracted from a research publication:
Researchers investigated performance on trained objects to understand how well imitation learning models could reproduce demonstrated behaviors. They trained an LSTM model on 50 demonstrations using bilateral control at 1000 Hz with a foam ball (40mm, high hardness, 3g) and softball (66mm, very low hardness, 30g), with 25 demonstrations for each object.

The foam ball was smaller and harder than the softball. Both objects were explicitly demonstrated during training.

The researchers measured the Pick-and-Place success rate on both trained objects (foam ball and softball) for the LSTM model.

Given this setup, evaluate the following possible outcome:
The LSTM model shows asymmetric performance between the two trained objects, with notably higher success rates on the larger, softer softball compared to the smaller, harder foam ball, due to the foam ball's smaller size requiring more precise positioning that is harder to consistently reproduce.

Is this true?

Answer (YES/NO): YES